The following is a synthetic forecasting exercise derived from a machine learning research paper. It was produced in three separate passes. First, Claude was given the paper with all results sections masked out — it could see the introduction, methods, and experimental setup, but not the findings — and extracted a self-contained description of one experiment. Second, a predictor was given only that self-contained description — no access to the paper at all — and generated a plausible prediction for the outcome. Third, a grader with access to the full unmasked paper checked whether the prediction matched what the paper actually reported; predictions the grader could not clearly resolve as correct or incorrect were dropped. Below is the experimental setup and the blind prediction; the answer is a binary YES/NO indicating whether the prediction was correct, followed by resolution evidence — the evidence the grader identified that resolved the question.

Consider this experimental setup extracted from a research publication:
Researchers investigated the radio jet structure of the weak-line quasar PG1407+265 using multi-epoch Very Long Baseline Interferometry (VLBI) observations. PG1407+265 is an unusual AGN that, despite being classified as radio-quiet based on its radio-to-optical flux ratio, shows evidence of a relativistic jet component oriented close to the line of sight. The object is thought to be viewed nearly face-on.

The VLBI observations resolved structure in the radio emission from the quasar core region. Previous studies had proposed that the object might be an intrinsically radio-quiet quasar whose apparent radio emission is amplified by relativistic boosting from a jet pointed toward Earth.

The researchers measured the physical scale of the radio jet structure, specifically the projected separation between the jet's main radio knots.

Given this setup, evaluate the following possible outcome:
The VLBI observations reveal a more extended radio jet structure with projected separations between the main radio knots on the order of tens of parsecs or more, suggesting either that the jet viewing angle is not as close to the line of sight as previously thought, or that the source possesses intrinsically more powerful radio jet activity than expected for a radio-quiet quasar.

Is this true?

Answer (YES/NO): NO